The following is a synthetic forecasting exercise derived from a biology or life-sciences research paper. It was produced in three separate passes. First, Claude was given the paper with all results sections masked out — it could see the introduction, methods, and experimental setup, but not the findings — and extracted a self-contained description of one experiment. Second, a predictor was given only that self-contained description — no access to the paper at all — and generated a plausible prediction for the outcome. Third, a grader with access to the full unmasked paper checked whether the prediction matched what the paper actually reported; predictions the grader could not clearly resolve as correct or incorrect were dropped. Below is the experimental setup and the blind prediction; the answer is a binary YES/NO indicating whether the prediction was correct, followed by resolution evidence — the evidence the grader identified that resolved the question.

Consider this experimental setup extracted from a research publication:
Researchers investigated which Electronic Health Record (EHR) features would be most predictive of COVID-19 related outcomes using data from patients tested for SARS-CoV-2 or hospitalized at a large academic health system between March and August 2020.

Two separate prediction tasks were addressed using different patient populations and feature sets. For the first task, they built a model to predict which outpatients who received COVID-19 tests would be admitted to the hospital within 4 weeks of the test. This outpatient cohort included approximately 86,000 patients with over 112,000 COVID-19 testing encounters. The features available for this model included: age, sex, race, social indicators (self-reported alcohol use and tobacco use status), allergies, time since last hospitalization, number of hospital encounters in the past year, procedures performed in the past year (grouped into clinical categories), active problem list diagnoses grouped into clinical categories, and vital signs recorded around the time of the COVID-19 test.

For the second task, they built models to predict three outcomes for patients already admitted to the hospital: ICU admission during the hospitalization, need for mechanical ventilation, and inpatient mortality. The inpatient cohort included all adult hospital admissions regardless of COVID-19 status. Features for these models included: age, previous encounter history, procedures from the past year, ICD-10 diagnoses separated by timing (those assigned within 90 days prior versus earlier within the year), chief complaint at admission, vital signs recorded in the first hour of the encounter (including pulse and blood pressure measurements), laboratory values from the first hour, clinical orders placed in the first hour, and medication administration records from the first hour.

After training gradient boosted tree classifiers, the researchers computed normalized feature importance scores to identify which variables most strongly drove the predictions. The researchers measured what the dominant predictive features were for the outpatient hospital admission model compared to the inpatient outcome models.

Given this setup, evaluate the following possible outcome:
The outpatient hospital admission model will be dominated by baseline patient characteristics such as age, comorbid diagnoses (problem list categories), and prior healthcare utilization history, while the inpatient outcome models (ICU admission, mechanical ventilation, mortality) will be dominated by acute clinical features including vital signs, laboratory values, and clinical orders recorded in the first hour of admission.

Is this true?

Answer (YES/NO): NO